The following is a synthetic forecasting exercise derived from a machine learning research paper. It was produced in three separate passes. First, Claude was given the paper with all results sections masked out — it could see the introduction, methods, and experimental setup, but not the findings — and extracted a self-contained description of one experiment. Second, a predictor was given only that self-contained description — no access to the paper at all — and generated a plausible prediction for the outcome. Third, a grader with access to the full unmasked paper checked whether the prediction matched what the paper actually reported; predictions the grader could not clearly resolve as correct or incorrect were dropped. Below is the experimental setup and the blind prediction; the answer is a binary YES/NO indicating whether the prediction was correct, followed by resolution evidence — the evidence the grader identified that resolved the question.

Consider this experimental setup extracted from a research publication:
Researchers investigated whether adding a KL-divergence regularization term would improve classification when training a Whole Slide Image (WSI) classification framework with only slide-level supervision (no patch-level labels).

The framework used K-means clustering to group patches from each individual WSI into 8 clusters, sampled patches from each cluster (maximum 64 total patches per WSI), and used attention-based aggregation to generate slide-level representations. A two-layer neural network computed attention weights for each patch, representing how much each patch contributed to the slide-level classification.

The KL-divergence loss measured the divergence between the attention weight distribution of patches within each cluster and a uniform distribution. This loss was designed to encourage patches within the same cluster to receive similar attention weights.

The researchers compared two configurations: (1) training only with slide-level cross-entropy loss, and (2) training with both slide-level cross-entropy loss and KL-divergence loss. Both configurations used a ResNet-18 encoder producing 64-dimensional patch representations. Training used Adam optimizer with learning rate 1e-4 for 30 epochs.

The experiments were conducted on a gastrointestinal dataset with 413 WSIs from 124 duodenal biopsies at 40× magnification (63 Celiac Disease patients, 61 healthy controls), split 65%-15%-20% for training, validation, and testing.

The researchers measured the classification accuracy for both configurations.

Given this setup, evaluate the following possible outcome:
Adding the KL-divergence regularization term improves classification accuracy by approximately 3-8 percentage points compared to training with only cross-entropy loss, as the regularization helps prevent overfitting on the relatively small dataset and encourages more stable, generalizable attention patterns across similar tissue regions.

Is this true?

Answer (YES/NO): NO